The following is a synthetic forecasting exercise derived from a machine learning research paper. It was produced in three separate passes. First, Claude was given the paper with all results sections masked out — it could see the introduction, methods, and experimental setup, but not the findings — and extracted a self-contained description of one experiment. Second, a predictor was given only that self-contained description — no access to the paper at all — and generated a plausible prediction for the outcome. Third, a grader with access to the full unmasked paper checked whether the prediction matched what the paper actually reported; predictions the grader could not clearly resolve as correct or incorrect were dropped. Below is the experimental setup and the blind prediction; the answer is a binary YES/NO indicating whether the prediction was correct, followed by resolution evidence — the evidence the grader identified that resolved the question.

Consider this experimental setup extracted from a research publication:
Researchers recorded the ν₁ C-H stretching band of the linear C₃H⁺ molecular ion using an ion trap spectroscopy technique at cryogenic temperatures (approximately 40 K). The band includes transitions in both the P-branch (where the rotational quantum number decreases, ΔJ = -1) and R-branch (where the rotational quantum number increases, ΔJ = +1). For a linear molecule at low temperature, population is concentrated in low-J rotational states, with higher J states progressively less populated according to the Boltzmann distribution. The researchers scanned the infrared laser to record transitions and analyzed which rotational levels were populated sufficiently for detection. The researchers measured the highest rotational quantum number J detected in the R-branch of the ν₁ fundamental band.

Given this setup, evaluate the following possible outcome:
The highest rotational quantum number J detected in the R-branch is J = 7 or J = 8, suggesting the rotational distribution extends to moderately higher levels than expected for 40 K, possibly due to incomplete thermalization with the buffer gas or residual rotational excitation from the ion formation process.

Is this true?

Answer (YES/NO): NO